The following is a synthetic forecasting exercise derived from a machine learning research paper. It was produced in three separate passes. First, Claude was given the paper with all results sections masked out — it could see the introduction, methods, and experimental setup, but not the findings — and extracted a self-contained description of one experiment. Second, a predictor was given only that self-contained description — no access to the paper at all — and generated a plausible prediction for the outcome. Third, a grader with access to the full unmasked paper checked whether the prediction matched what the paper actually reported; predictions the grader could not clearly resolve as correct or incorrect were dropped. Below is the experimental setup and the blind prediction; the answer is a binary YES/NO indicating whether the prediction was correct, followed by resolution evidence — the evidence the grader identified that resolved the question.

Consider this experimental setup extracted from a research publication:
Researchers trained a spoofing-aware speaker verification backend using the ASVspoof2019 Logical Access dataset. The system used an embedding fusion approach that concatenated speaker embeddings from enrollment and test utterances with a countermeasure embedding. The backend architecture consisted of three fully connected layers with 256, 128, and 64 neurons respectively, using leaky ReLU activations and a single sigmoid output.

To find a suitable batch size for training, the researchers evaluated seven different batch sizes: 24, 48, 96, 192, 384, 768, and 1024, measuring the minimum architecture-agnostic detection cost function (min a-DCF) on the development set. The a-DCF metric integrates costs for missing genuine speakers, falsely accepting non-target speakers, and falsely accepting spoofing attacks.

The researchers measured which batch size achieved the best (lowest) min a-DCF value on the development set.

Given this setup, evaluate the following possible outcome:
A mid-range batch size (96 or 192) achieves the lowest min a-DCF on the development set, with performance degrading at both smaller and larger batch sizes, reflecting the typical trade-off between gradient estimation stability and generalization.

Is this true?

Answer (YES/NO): NO